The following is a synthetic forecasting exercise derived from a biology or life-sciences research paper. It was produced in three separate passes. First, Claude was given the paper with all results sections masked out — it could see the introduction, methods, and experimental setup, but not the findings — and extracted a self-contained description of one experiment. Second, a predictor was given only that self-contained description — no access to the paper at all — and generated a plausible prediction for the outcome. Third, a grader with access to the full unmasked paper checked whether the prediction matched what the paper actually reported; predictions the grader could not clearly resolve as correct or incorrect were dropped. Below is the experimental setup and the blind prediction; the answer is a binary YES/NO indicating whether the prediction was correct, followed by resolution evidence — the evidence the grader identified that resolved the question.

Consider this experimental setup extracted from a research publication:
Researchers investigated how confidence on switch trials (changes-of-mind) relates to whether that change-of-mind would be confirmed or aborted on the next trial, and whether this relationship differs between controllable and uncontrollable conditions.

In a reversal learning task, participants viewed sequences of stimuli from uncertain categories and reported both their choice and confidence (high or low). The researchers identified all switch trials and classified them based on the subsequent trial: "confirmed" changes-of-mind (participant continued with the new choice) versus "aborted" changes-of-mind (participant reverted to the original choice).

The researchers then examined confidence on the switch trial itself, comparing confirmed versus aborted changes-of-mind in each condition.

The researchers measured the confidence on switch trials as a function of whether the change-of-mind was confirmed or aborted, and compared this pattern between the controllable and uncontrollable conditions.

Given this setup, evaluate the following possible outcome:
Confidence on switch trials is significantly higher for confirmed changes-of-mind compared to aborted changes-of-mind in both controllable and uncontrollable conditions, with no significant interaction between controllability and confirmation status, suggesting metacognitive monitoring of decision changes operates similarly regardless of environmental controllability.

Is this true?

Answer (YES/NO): NO